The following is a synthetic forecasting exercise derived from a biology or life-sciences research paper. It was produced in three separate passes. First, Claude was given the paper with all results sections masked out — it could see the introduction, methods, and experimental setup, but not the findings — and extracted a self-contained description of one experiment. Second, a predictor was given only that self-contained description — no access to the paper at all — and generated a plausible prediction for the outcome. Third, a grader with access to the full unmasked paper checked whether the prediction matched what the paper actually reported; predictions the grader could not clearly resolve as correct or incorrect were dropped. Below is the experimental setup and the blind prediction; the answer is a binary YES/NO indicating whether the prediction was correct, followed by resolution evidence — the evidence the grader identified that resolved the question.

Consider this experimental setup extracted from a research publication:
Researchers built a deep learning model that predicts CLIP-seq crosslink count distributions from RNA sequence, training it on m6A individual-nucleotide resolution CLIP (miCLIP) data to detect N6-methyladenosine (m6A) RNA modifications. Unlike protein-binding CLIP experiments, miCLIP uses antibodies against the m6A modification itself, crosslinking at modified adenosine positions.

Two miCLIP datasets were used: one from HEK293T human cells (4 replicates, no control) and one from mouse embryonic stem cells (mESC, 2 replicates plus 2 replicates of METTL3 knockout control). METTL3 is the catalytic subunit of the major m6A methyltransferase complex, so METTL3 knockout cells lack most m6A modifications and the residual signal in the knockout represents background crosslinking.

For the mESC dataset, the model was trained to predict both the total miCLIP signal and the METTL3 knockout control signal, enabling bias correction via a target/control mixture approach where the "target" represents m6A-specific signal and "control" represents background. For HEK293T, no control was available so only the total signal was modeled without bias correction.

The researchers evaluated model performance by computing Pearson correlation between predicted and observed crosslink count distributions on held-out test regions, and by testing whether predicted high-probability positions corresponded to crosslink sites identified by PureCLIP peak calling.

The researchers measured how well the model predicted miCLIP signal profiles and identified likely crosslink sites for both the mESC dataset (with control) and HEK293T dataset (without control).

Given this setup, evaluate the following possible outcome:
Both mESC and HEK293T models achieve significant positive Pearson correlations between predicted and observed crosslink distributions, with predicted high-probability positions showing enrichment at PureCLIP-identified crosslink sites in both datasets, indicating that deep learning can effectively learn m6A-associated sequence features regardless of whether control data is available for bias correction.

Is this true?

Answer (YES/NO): YES